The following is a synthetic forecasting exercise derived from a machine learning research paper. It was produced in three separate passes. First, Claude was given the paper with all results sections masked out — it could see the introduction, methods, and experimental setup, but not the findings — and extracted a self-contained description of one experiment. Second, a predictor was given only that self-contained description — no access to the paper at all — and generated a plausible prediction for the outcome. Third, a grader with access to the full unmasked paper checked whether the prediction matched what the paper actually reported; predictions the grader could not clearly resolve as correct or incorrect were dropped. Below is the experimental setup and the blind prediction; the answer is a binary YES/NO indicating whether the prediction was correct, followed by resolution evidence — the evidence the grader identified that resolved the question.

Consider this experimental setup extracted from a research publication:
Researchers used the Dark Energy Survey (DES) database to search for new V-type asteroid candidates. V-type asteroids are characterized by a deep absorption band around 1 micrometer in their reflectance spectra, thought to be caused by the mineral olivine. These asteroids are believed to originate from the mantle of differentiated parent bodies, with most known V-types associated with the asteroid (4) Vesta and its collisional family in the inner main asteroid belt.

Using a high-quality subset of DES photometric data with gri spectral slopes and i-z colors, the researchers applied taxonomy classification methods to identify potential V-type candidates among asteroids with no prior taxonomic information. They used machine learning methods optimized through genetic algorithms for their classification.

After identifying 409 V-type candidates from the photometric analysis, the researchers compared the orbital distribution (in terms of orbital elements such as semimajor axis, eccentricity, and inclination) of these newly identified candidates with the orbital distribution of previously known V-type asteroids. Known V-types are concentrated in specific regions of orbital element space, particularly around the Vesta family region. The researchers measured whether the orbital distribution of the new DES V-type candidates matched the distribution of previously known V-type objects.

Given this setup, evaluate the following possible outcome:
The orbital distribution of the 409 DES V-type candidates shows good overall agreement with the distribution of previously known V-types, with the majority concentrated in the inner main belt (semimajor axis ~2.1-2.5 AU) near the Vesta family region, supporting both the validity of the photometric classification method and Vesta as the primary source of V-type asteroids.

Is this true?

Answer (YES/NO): YES